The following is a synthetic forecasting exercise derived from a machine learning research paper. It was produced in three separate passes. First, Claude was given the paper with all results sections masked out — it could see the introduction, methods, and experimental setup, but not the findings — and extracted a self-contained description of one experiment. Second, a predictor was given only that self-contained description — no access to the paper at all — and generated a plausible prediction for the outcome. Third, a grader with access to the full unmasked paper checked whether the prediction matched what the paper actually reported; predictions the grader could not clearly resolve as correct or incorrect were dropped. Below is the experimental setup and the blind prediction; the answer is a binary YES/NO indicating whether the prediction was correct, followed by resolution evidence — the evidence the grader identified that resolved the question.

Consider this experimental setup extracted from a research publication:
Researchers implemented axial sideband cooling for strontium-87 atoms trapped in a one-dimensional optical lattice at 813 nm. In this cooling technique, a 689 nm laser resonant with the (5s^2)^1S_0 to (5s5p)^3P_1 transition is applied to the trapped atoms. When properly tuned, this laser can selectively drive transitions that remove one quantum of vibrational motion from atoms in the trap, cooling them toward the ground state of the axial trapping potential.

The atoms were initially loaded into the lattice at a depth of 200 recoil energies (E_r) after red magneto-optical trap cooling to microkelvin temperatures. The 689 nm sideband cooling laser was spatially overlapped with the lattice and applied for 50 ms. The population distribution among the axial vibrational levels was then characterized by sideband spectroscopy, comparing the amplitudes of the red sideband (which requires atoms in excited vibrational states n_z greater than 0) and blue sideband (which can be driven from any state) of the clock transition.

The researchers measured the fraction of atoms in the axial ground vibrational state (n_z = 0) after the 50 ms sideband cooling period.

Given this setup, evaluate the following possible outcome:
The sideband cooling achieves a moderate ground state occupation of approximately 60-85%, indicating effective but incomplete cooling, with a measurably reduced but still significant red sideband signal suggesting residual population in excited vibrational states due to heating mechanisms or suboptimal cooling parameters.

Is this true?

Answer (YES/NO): NO